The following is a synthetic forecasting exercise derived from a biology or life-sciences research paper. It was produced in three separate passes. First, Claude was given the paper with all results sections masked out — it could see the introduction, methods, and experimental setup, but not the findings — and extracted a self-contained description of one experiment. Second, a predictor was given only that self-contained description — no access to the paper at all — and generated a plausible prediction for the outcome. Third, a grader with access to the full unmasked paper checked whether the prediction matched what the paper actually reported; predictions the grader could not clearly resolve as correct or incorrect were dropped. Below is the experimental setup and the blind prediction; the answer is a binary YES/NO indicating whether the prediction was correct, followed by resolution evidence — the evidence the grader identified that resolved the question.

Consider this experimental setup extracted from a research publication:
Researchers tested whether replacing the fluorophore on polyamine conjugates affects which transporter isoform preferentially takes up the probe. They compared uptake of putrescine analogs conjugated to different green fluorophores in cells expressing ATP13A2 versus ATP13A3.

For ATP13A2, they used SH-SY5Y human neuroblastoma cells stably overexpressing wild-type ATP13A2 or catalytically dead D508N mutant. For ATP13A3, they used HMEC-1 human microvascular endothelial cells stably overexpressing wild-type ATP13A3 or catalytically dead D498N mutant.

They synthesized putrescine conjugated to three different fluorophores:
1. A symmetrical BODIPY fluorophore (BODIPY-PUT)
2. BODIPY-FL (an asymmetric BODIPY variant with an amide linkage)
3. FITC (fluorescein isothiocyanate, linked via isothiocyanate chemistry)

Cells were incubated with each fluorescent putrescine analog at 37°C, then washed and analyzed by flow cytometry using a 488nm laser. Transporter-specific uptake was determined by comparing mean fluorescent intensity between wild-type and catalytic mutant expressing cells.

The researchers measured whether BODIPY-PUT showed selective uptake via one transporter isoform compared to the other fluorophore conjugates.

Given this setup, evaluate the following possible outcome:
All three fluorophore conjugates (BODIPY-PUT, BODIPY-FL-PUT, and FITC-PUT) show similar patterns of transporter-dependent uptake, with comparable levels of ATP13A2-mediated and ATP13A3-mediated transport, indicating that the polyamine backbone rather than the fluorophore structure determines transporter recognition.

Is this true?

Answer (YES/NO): NO